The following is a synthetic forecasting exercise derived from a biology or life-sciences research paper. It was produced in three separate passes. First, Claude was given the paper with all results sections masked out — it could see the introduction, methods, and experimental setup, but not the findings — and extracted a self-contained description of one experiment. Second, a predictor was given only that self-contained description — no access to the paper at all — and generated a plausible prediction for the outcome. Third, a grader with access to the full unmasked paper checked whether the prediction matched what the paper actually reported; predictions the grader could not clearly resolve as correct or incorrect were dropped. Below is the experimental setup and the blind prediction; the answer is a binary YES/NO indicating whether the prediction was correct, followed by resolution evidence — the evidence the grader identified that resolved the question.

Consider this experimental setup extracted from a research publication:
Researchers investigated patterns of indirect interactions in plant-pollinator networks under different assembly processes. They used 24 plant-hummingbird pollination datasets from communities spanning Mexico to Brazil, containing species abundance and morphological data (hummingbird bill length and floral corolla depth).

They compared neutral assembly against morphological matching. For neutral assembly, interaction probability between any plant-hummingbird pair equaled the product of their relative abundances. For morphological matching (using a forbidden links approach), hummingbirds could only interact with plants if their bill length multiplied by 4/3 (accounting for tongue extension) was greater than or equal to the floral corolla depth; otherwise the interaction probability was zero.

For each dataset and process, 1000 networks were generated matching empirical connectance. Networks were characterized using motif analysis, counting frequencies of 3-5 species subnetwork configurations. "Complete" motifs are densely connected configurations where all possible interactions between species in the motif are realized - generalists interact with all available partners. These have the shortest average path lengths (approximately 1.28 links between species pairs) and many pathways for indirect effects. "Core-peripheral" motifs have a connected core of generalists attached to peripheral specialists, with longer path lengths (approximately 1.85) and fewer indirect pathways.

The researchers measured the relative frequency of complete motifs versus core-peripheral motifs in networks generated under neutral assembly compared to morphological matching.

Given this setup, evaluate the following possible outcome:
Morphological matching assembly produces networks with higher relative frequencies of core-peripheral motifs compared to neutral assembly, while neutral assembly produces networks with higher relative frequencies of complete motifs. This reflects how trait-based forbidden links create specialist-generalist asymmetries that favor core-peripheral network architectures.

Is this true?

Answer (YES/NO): YES